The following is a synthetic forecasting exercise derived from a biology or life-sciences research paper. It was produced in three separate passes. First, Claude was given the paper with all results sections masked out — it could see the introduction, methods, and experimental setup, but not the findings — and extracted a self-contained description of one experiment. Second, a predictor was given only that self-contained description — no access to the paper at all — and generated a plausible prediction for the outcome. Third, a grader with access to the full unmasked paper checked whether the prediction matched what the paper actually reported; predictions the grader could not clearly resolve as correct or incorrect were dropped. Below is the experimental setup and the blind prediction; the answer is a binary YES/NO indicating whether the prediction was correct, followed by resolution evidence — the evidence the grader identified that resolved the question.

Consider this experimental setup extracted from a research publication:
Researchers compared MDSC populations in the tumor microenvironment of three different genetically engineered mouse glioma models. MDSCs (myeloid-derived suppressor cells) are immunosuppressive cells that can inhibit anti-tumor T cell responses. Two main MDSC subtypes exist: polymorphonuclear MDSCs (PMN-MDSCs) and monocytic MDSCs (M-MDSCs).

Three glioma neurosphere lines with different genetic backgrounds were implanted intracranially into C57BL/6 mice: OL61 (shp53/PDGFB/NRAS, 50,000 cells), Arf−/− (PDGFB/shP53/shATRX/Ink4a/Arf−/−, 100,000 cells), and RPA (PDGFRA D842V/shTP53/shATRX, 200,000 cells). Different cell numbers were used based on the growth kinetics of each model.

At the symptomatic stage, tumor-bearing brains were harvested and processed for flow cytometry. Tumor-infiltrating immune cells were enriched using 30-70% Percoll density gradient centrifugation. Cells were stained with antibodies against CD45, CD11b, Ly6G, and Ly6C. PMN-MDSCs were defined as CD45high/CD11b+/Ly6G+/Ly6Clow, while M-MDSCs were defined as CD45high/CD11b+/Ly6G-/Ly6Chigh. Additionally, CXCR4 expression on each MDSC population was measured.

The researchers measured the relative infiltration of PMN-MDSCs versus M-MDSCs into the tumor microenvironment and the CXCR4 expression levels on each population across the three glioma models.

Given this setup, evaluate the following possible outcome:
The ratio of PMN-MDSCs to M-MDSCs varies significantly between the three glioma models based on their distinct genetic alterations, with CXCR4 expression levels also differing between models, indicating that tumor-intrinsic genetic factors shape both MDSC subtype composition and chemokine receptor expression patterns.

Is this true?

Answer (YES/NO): YES